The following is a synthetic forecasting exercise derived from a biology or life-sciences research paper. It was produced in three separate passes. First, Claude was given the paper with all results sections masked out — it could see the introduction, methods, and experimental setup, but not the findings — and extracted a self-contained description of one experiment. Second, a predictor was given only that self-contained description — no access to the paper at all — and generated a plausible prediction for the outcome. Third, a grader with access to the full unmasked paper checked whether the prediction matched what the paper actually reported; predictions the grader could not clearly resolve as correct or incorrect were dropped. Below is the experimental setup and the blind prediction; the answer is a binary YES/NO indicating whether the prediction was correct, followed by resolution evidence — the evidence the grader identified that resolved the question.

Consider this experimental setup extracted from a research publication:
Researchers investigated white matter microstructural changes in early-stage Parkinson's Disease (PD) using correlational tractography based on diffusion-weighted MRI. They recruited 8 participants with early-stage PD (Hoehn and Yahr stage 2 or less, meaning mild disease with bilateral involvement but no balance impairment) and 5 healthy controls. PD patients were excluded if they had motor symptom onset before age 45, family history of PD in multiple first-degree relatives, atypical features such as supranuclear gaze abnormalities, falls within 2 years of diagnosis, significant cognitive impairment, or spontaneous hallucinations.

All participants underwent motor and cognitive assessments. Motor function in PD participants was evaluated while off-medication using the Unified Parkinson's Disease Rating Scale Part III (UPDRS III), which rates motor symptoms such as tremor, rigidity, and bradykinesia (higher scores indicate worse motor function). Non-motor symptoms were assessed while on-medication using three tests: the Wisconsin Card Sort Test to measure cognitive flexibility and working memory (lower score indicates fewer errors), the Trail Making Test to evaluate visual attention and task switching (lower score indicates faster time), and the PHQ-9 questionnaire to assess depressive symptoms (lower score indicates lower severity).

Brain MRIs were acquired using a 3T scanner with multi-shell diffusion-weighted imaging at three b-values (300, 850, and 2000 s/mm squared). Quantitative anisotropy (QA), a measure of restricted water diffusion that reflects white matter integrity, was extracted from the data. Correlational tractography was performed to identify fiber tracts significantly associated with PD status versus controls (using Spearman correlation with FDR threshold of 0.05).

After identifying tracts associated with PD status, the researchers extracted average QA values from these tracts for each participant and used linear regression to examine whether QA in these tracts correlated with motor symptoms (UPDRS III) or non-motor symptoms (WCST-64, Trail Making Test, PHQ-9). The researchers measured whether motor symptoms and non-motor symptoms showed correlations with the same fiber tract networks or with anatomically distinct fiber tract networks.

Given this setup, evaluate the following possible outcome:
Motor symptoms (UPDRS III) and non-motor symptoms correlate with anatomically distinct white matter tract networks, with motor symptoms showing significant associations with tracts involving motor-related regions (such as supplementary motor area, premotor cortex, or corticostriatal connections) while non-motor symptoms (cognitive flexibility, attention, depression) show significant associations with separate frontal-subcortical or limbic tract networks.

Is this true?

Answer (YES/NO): YES